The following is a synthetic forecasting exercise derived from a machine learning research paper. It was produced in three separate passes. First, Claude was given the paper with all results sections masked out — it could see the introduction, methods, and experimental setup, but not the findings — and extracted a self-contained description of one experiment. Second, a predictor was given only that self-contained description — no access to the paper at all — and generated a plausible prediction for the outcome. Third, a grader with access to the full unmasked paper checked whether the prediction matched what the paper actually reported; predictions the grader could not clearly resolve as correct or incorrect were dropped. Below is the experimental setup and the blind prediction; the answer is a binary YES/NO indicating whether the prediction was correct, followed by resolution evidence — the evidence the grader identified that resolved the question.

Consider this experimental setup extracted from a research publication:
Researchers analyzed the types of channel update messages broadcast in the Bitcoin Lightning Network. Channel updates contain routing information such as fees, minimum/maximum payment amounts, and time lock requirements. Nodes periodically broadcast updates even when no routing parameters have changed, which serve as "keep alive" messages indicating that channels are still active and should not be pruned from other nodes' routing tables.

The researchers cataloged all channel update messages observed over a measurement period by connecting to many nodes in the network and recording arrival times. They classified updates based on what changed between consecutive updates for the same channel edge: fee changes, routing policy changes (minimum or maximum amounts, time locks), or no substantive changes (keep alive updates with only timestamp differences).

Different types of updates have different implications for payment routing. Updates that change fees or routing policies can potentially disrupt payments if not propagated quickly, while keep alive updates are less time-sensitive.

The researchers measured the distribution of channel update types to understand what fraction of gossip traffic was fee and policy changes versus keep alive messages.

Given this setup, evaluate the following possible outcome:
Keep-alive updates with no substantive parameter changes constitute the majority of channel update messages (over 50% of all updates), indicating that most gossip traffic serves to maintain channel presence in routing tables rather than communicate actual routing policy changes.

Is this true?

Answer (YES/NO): NO